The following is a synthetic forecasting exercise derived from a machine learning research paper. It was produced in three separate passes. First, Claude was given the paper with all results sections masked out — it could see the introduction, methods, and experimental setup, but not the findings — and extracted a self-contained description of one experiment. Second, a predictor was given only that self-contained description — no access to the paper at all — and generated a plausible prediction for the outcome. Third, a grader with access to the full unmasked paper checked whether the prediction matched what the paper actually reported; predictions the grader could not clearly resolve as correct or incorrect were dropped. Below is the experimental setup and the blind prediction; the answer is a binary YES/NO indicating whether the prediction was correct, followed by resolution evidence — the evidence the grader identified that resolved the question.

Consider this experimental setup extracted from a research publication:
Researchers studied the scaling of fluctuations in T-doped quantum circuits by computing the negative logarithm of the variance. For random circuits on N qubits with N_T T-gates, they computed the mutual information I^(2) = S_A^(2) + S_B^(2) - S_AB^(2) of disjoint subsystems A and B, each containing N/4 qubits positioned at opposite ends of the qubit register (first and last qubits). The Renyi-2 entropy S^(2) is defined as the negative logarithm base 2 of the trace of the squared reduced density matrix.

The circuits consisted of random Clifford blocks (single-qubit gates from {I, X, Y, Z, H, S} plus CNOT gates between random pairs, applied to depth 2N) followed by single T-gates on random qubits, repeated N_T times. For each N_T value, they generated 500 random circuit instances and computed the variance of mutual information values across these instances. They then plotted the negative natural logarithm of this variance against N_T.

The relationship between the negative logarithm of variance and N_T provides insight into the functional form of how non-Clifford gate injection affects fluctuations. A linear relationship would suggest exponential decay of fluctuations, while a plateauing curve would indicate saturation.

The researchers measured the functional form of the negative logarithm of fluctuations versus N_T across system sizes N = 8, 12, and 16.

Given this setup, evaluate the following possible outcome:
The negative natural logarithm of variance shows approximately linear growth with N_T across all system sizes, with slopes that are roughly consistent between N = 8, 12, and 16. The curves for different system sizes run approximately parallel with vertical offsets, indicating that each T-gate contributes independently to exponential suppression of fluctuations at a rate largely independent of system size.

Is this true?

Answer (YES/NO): YES